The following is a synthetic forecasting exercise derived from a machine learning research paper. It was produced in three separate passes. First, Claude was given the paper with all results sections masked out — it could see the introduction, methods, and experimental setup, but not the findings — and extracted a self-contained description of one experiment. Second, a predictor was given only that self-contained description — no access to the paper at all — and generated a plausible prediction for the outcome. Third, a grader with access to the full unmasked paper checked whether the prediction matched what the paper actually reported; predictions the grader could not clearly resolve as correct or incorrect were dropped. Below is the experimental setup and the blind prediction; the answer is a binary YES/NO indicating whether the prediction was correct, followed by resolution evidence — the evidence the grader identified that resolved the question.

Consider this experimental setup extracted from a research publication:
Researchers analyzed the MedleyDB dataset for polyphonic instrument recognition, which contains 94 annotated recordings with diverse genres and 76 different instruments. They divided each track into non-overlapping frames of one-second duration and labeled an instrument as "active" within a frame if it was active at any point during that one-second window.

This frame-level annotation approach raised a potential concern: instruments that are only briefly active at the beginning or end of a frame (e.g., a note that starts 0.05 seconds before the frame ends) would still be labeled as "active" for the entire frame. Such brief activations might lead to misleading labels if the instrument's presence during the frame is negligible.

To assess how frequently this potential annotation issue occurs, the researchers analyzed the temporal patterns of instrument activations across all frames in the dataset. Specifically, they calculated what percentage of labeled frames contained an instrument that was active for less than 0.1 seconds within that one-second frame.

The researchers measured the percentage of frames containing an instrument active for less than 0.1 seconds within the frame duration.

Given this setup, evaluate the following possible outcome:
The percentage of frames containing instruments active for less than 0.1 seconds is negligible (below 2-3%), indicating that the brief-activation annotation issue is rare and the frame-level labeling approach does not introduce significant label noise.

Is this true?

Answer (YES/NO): YES